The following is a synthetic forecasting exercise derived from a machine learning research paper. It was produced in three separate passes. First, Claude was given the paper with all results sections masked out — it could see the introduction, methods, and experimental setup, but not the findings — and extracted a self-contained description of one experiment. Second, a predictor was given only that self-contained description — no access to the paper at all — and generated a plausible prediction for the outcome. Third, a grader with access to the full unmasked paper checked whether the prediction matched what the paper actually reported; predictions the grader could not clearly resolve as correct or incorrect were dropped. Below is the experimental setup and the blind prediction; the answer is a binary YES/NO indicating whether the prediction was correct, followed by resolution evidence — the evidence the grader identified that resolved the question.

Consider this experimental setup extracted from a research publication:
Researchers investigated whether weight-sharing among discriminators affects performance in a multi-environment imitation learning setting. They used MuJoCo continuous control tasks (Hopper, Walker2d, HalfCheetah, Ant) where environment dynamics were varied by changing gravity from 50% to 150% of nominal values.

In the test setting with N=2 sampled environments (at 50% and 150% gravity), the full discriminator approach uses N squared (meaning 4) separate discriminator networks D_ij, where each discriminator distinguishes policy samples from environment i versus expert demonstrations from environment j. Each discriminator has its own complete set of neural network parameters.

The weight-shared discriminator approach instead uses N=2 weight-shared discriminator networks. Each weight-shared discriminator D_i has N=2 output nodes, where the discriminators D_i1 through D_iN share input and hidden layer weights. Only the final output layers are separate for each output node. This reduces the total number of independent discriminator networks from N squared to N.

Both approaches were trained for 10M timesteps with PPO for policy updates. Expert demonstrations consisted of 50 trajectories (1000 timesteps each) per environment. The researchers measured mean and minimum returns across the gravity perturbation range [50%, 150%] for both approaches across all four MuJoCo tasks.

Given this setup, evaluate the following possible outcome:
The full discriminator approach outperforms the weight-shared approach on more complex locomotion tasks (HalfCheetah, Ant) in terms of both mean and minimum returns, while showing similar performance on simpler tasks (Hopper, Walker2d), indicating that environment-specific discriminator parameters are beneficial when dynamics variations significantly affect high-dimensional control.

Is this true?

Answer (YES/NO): NO